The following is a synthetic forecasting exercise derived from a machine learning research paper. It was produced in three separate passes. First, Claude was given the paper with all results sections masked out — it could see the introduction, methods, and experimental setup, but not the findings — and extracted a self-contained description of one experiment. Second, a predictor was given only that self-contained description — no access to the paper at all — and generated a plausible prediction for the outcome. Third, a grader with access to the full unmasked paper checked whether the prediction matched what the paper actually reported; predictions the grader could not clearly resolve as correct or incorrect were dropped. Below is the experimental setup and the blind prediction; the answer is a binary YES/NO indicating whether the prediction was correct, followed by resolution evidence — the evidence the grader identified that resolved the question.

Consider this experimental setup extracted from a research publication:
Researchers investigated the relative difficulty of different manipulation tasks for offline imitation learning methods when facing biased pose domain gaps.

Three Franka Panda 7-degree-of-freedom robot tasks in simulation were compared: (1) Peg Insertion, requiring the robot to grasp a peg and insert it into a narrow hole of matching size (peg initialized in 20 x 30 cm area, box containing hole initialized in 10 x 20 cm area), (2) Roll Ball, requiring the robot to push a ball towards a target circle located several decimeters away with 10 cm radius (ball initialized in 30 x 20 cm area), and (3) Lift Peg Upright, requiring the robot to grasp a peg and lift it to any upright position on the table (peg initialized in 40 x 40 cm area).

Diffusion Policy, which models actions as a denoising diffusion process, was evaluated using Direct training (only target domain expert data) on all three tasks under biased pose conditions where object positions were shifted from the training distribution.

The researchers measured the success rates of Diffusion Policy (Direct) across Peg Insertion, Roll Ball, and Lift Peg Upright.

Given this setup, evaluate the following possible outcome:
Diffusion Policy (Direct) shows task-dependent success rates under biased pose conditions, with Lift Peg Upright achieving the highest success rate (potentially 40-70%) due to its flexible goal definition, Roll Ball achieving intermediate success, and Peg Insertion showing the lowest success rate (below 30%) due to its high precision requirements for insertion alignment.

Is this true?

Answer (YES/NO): NO